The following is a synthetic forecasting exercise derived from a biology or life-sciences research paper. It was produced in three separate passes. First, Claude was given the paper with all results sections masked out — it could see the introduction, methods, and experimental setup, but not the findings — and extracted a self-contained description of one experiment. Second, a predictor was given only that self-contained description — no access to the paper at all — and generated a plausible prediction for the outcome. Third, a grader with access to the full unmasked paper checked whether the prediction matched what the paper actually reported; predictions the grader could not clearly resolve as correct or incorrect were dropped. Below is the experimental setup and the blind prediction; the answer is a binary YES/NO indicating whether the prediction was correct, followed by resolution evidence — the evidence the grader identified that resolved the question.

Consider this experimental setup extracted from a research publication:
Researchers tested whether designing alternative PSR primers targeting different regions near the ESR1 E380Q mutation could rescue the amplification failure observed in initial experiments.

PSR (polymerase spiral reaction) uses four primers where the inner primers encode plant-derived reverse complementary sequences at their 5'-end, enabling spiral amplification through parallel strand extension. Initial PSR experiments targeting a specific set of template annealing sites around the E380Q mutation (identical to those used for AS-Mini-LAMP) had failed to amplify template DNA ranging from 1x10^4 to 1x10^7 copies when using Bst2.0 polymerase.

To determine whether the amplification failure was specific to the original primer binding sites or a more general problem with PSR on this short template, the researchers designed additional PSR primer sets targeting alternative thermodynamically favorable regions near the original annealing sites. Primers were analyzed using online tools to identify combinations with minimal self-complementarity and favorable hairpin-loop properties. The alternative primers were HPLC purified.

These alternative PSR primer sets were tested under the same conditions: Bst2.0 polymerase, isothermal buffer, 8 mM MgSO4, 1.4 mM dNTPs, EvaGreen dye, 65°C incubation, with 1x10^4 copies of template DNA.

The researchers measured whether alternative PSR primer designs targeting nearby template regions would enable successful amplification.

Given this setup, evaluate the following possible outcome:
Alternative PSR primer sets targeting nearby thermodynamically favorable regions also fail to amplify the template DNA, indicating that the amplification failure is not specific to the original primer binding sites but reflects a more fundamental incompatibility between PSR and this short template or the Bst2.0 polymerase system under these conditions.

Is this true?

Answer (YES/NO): YES